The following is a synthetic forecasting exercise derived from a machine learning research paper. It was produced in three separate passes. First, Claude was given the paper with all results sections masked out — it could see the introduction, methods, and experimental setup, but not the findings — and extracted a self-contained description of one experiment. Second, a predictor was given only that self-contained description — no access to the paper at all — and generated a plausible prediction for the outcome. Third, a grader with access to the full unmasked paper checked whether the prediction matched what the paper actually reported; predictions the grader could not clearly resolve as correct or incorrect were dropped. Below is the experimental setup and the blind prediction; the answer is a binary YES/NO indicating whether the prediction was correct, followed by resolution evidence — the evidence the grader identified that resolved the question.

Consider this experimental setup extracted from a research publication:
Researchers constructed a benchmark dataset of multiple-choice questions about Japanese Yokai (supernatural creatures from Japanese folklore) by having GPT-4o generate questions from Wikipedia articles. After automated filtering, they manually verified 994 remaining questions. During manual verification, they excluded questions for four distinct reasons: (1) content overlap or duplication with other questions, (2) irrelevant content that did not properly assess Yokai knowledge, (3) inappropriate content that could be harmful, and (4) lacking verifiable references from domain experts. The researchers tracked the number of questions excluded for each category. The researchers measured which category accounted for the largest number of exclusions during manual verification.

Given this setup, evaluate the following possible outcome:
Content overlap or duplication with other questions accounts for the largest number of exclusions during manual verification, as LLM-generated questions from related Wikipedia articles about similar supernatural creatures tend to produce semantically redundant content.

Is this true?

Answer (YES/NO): YES